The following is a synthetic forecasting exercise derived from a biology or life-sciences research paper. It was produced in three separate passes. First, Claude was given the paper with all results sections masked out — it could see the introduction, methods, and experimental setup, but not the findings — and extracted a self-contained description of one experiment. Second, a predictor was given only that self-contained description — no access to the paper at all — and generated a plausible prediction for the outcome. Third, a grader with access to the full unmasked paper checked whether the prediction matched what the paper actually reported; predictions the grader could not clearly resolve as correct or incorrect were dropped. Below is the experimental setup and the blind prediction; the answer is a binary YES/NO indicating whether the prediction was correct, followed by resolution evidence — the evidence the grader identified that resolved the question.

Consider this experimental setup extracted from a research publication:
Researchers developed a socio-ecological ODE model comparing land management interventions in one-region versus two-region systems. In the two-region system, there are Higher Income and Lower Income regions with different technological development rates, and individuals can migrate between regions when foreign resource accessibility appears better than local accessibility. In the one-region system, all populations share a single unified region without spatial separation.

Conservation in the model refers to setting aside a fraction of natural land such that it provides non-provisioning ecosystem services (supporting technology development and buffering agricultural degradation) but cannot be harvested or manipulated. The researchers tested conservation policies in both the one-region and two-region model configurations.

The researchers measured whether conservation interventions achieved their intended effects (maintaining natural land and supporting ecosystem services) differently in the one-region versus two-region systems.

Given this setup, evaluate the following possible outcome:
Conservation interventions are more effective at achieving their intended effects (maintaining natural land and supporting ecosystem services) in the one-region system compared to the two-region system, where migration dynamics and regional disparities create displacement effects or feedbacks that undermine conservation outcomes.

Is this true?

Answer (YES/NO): YES